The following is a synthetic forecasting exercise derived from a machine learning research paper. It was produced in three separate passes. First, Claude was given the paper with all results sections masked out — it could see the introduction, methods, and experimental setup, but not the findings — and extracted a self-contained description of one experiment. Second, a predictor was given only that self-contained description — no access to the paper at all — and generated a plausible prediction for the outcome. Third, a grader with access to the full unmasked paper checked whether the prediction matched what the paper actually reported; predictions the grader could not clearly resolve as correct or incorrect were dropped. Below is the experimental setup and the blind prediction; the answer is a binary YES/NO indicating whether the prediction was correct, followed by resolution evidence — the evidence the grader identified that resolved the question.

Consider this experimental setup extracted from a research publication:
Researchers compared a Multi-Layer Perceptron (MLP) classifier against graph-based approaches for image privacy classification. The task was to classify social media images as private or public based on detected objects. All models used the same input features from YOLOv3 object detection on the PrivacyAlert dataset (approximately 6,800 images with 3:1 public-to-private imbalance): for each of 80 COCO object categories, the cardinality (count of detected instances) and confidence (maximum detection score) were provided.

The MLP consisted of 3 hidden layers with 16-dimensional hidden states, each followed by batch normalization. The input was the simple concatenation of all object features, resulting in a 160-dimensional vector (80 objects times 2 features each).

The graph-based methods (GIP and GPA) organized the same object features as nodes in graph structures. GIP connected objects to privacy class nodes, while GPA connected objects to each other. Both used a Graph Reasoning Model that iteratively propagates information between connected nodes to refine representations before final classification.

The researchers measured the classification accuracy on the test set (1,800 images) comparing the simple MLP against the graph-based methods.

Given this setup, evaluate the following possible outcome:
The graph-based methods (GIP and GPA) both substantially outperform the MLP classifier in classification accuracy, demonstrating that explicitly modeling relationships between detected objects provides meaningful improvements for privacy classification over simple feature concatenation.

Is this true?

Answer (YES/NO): NO